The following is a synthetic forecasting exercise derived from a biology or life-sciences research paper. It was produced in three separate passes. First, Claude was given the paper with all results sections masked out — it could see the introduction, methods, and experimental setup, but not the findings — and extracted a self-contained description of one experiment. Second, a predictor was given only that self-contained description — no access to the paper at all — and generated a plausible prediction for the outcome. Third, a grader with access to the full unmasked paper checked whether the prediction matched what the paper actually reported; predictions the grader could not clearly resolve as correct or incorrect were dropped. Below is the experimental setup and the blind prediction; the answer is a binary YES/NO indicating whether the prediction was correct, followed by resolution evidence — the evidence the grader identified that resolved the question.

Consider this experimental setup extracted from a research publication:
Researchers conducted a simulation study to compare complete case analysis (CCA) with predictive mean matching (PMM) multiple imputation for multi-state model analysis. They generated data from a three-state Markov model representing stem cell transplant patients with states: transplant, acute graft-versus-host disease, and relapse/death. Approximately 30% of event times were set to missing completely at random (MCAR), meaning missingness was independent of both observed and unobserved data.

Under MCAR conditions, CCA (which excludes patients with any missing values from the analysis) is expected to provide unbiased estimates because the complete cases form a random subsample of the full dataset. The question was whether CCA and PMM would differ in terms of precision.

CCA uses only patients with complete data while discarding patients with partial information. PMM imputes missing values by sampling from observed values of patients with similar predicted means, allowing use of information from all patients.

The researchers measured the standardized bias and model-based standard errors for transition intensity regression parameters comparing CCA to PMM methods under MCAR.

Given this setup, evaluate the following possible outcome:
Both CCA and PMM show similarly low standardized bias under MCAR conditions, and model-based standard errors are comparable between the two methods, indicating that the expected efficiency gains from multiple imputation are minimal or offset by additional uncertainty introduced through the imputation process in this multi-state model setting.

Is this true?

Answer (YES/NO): NO